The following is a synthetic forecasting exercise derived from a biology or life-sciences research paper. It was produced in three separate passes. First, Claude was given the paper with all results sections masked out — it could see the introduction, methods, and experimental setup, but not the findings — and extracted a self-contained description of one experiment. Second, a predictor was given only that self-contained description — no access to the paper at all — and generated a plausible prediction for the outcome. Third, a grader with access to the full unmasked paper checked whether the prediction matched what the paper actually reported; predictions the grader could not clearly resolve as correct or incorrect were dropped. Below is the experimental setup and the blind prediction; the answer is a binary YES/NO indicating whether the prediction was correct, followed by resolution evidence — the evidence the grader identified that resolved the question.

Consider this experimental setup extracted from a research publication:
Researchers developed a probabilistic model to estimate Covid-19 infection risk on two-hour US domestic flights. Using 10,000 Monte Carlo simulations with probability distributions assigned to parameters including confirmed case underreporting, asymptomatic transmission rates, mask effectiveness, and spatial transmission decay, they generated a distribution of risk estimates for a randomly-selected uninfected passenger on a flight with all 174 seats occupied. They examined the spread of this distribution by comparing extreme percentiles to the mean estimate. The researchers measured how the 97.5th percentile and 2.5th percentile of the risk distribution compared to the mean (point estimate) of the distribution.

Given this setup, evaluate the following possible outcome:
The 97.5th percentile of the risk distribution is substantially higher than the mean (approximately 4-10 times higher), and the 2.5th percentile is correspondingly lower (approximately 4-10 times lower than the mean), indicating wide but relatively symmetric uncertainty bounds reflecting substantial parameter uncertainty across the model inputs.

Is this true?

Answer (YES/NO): NO